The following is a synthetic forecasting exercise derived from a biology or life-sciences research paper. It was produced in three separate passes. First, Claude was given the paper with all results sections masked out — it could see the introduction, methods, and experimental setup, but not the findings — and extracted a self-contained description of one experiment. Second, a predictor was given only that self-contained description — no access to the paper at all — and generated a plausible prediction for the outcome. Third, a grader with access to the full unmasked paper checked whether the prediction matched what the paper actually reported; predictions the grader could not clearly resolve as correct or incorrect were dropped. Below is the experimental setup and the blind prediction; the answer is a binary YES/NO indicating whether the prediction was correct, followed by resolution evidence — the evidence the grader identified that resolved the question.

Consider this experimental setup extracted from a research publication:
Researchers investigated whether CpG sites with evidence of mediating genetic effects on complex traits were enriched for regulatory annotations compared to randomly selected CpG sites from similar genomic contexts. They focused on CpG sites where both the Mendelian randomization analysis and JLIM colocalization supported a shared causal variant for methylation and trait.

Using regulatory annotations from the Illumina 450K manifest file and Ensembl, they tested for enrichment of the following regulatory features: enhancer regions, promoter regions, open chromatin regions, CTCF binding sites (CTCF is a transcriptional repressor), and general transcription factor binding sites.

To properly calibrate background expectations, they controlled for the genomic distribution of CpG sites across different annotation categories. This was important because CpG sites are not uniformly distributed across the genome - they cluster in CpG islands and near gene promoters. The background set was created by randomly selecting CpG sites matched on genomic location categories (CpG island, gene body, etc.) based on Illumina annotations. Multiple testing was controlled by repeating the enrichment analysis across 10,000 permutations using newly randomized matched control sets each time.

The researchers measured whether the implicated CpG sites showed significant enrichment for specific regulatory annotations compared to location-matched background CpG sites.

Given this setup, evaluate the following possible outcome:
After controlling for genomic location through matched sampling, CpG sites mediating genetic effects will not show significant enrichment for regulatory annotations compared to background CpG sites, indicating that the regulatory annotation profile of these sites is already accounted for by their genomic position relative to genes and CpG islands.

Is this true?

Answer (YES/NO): NO